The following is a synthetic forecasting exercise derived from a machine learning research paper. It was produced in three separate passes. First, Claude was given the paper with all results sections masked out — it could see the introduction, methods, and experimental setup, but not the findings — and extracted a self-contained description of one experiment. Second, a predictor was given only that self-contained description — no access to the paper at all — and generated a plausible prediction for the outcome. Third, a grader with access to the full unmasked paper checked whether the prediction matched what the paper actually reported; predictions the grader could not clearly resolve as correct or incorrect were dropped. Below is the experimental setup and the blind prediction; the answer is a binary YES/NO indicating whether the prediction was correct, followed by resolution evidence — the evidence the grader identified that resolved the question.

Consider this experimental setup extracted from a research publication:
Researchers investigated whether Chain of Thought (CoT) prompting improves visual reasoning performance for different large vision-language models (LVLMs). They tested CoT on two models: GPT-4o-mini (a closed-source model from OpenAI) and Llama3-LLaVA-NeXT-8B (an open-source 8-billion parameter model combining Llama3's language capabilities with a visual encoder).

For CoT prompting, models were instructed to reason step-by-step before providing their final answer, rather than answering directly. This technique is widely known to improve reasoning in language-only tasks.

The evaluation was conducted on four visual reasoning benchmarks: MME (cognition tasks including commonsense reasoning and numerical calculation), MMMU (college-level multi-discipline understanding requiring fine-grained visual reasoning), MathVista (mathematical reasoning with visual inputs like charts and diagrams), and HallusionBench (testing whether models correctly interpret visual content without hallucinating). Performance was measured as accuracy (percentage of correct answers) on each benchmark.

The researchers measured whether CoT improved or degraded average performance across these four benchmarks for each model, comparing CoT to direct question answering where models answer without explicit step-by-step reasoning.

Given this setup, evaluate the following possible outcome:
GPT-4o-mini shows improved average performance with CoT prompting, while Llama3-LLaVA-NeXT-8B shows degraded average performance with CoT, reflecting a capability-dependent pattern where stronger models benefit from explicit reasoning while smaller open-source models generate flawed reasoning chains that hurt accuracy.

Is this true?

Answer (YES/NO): YES